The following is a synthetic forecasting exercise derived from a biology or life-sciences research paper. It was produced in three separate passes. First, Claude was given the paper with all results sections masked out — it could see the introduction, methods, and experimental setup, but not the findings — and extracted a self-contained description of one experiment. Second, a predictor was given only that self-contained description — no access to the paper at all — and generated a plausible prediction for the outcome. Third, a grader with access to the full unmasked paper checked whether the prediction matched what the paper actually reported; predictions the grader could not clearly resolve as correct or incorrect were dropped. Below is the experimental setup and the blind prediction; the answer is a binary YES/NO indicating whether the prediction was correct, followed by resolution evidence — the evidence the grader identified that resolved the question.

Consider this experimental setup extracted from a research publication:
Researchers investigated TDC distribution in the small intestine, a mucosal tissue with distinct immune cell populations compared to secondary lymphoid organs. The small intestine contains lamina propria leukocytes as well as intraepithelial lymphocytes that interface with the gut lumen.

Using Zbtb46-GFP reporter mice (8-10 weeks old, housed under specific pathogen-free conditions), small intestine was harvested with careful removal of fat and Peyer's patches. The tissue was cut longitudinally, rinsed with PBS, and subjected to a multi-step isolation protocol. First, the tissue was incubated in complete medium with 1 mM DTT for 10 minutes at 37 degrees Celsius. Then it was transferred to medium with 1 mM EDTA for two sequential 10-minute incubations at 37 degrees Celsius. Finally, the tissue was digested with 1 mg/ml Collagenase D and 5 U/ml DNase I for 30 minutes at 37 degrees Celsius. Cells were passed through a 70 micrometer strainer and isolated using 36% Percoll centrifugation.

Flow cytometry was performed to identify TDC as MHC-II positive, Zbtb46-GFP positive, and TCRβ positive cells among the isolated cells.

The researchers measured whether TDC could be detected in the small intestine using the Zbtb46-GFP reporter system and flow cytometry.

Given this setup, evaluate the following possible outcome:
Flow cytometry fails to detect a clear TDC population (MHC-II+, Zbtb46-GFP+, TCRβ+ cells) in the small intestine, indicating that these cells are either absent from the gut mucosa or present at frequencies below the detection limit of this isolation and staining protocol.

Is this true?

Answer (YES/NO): YES